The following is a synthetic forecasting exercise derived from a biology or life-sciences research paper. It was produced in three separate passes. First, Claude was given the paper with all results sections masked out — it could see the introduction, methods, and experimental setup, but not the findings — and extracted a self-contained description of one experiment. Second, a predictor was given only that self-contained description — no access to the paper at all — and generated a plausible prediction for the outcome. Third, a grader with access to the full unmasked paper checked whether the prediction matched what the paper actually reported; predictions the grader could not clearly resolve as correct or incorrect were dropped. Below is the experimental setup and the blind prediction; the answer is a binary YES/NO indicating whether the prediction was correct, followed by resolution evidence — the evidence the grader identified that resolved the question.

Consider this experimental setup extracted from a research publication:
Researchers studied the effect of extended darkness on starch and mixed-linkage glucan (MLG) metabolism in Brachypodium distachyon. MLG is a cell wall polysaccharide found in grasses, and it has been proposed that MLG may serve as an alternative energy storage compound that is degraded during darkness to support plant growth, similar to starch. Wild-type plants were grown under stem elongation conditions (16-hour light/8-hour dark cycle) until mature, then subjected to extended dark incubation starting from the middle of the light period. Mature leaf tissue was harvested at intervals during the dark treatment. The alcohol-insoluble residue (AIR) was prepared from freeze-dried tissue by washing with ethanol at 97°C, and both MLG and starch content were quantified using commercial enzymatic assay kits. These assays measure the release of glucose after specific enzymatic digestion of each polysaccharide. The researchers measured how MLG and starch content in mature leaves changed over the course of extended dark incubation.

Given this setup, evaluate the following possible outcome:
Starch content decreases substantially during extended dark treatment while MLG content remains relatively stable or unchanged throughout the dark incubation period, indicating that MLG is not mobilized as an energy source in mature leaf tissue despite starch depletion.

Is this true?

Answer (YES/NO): NO